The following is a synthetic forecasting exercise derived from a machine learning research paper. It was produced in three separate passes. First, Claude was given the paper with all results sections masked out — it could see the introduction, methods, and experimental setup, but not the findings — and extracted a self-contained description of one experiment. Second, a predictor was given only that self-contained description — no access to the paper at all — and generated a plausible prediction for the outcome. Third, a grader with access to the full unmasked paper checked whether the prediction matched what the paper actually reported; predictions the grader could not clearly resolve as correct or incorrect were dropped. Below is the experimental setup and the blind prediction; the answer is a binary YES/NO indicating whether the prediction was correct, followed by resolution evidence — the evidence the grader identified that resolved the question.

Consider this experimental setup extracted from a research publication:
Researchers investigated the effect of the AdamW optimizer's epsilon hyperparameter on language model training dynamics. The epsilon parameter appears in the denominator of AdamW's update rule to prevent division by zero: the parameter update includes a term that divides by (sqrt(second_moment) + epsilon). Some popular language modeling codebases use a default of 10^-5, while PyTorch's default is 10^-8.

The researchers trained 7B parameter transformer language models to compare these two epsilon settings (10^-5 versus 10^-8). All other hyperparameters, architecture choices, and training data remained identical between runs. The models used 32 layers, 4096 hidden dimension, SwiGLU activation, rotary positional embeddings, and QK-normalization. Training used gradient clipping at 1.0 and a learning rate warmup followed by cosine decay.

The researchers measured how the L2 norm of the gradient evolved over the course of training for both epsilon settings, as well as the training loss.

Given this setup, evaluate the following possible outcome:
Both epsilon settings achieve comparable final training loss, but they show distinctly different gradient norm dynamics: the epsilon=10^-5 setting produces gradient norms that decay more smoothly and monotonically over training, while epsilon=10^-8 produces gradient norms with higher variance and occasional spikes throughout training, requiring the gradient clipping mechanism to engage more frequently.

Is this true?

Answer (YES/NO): NO